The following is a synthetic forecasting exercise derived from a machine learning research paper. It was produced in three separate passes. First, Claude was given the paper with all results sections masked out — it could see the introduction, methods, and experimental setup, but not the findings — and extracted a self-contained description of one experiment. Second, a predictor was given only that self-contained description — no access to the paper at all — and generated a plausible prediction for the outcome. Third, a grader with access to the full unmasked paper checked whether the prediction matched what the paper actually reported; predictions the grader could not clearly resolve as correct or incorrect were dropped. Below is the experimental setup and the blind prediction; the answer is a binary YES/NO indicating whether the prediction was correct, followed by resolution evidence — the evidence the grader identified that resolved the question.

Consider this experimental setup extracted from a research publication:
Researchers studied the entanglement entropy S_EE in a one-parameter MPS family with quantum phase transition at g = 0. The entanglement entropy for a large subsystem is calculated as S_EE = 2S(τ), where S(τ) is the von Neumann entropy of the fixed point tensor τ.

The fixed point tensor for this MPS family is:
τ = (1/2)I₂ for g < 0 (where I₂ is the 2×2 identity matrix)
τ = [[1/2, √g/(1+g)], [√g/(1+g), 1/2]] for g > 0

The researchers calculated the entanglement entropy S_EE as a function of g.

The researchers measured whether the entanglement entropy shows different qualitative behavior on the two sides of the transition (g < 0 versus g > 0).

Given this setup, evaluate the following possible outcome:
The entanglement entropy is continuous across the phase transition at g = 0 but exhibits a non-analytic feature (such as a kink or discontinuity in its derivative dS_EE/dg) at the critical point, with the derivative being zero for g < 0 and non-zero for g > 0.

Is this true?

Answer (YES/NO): NO